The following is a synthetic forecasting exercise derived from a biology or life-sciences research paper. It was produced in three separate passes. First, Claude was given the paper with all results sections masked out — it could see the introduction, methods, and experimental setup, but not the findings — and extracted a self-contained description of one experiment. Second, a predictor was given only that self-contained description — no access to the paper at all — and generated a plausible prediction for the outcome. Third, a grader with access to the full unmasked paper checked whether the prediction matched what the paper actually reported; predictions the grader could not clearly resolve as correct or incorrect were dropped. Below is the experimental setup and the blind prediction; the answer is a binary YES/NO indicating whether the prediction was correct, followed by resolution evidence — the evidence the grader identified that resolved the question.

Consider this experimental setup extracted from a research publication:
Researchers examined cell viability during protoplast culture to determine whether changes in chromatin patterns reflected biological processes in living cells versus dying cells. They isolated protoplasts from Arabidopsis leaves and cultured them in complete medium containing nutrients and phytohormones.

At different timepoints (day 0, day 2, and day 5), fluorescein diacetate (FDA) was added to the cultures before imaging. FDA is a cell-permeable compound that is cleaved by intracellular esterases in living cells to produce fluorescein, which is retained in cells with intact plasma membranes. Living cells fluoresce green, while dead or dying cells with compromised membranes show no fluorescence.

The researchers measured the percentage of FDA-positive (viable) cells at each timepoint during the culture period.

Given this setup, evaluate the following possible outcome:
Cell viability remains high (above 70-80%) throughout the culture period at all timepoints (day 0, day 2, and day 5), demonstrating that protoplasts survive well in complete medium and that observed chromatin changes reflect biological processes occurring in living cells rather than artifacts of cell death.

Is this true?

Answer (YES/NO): YES